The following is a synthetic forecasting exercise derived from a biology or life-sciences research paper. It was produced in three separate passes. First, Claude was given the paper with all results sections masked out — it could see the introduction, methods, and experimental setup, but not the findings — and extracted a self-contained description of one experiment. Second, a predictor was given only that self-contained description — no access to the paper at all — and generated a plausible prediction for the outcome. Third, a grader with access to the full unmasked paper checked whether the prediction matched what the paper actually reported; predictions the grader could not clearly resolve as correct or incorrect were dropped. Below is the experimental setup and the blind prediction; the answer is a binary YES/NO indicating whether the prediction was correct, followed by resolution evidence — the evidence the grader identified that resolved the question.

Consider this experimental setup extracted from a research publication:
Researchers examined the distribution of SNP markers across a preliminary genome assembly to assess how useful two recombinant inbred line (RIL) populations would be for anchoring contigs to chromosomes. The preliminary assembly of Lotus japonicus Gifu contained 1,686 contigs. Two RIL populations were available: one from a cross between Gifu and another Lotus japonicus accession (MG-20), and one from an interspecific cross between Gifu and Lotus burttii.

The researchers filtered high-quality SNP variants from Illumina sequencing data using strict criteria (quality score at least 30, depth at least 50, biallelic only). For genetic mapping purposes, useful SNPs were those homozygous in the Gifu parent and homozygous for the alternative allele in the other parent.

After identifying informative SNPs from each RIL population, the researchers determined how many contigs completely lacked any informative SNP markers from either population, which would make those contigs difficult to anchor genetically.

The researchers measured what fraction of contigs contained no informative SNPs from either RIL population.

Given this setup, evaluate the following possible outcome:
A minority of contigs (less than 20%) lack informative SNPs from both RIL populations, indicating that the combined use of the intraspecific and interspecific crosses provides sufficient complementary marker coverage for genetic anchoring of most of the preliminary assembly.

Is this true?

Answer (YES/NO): YES